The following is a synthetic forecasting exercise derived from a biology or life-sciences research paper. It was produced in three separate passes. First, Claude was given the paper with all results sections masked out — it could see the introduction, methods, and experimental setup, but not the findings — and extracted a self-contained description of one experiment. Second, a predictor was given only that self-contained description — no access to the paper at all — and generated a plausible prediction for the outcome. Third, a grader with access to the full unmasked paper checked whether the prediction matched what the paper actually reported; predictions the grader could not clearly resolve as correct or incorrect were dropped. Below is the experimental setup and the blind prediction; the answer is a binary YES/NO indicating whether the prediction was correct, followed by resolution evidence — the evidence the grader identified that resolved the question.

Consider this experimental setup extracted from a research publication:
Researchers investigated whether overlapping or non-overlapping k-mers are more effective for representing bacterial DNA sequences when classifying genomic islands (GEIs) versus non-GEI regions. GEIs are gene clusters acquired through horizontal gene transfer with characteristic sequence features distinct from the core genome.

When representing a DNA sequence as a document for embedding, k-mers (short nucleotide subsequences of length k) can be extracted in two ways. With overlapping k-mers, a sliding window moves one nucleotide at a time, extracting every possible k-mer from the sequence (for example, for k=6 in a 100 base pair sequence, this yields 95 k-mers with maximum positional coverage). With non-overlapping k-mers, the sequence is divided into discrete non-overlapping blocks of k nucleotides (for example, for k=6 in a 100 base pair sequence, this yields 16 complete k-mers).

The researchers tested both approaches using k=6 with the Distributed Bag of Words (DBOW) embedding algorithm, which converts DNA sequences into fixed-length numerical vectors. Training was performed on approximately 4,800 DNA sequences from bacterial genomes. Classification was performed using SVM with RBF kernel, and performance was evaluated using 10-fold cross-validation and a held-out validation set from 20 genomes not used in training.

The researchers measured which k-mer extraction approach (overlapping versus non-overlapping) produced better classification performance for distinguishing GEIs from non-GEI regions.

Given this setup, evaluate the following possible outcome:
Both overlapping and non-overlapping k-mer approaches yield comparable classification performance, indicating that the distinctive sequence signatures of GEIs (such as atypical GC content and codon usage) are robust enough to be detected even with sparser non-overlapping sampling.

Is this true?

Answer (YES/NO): NO